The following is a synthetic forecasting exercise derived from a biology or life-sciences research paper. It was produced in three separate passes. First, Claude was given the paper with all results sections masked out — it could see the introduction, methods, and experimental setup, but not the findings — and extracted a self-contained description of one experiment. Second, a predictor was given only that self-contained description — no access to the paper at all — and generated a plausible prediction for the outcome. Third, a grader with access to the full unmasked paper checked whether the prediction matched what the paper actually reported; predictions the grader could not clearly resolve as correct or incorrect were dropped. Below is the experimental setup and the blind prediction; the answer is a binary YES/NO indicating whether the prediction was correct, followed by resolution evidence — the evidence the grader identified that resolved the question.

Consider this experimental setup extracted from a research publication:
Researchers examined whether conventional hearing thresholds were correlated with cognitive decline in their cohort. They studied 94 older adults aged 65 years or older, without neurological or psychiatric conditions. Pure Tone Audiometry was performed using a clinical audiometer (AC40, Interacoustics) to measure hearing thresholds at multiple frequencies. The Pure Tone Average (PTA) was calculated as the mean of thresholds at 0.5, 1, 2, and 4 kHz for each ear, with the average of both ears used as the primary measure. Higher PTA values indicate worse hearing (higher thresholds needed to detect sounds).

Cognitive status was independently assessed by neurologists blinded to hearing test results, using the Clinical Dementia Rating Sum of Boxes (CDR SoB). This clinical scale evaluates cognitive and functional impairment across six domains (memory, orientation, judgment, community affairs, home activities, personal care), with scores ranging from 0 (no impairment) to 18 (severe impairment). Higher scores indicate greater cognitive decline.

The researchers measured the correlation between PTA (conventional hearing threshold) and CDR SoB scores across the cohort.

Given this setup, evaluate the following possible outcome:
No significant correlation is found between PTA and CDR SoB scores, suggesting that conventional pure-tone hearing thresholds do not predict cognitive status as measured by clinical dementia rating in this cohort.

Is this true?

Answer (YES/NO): YES